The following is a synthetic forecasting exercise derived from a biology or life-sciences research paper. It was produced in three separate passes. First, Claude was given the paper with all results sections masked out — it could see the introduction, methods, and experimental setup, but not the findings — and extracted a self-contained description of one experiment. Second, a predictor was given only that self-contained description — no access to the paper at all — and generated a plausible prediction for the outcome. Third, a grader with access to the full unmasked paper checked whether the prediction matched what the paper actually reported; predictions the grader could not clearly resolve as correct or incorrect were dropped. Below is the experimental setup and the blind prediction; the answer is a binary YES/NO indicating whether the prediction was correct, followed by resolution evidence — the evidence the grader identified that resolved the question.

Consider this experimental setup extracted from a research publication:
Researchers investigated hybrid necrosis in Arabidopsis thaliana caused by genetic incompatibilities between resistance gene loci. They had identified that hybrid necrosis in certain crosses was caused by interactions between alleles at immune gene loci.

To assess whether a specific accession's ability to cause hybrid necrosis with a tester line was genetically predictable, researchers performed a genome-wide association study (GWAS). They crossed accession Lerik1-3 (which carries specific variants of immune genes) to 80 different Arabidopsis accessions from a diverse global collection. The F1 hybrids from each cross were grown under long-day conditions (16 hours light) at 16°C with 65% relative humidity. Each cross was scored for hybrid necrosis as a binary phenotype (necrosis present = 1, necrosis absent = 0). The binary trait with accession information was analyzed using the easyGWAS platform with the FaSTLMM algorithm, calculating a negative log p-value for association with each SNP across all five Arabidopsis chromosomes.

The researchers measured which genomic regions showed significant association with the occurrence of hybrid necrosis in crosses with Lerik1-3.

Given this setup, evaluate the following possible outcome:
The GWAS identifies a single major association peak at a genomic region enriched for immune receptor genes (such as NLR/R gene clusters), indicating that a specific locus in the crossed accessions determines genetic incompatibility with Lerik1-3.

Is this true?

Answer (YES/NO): YES